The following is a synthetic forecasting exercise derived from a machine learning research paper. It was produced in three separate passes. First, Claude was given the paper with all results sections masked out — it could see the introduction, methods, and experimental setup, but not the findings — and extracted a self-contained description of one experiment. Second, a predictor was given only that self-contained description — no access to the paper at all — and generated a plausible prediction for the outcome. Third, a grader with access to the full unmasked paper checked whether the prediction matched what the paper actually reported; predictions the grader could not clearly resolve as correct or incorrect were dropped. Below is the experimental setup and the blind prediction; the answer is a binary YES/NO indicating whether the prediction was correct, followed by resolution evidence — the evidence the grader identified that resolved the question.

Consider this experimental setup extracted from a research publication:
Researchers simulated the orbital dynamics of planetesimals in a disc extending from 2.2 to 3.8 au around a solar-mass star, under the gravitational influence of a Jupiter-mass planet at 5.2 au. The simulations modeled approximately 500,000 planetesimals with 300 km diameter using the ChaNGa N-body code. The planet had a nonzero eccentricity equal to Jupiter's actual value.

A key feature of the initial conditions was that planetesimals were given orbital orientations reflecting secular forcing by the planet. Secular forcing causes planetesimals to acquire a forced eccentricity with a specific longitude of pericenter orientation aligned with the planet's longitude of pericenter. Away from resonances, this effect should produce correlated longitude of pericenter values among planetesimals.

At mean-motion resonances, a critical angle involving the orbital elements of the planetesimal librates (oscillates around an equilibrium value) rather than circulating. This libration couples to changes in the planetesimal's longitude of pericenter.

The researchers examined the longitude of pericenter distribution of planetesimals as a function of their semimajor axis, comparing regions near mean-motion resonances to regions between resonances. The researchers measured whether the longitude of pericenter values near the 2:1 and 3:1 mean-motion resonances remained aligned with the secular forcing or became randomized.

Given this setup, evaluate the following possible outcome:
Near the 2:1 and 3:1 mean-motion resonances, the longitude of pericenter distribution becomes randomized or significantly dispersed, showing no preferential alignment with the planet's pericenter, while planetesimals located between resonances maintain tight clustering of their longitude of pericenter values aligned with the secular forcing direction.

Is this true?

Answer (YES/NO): YES